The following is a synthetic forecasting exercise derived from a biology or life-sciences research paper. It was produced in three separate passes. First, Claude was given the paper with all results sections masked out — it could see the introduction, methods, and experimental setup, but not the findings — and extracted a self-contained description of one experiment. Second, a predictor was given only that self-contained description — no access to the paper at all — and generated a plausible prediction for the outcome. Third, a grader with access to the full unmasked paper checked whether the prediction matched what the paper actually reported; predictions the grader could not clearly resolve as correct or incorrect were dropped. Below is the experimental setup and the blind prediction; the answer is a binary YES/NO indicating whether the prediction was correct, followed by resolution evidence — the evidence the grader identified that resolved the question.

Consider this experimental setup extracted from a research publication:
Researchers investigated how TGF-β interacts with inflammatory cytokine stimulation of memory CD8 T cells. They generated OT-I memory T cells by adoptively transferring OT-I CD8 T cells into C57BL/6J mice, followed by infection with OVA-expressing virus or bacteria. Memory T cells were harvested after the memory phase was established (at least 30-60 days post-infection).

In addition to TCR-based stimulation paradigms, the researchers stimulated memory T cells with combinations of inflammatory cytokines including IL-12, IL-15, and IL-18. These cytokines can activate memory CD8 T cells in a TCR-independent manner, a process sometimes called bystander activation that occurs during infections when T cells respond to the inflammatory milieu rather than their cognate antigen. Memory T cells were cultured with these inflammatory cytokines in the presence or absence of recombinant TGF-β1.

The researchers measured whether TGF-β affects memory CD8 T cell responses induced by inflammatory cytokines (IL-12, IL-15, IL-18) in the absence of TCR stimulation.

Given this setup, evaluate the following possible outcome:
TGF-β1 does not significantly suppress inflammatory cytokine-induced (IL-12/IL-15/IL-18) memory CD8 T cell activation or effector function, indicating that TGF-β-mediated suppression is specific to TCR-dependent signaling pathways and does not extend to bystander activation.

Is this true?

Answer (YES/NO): NO